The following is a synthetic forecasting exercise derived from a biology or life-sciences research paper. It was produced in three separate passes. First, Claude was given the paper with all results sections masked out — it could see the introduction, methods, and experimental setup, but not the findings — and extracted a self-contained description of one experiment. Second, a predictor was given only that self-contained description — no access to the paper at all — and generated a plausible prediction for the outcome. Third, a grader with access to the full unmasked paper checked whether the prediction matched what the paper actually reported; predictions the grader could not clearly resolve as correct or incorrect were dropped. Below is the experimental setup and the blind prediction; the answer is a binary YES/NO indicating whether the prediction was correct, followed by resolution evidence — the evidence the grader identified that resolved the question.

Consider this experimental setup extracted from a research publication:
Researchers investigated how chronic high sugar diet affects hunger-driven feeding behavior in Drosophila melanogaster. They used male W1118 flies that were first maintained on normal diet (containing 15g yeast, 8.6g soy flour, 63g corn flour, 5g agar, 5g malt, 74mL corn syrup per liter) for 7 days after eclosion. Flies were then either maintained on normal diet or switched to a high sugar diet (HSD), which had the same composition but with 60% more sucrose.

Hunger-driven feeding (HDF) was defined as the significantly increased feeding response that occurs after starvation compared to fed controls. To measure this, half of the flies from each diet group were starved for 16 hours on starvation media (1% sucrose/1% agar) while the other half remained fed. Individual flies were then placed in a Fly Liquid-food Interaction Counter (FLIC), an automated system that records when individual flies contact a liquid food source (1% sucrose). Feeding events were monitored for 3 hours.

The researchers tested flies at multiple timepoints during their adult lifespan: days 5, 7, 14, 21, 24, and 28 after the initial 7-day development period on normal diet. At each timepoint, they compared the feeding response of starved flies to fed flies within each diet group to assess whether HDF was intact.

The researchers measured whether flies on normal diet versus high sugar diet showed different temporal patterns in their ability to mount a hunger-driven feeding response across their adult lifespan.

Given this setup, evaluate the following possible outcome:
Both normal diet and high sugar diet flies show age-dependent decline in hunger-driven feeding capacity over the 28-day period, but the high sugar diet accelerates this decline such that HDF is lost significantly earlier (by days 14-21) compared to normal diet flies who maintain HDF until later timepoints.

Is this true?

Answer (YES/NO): NO